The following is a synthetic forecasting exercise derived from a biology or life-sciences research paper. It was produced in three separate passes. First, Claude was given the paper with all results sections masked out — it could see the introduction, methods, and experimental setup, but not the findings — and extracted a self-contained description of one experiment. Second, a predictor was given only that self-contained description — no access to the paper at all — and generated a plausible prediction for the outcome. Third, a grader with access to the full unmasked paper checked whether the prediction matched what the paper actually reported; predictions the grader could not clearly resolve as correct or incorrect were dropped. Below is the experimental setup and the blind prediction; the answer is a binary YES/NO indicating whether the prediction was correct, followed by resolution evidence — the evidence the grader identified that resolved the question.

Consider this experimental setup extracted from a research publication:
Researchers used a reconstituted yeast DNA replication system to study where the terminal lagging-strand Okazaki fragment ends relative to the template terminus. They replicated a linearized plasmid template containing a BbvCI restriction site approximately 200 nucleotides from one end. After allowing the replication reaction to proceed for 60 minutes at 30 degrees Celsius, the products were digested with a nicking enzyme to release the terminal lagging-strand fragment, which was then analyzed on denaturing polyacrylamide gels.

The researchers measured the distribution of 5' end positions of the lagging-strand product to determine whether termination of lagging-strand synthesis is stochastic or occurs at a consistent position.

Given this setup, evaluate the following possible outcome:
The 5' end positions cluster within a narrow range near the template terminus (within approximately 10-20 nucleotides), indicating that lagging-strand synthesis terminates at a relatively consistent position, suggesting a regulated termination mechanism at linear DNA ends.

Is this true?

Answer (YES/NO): NO